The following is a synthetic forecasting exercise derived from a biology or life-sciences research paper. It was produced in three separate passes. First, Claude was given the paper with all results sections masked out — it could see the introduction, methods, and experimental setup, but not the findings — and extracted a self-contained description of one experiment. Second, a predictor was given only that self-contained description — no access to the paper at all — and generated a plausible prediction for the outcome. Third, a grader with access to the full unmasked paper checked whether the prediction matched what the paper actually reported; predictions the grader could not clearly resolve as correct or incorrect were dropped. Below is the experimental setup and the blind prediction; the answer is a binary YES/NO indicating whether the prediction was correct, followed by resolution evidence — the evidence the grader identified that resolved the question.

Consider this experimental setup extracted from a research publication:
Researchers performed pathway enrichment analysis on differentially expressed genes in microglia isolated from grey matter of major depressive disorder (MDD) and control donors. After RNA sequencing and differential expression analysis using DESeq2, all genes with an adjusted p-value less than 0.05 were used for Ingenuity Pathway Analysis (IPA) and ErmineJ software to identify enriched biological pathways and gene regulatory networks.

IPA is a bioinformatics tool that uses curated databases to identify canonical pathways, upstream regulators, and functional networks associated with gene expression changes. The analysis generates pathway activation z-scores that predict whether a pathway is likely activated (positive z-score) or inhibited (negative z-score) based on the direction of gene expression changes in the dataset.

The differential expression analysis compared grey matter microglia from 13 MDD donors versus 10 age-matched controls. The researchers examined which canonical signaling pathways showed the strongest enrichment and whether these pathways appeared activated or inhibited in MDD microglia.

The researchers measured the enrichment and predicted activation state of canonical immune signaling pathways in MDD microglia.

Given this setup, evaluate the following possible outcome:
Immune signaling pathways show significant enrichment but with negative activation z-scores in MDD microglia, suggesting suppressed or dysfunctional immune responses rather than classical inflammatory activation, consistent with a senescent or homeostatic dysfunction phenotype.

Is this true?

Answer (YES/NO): YES